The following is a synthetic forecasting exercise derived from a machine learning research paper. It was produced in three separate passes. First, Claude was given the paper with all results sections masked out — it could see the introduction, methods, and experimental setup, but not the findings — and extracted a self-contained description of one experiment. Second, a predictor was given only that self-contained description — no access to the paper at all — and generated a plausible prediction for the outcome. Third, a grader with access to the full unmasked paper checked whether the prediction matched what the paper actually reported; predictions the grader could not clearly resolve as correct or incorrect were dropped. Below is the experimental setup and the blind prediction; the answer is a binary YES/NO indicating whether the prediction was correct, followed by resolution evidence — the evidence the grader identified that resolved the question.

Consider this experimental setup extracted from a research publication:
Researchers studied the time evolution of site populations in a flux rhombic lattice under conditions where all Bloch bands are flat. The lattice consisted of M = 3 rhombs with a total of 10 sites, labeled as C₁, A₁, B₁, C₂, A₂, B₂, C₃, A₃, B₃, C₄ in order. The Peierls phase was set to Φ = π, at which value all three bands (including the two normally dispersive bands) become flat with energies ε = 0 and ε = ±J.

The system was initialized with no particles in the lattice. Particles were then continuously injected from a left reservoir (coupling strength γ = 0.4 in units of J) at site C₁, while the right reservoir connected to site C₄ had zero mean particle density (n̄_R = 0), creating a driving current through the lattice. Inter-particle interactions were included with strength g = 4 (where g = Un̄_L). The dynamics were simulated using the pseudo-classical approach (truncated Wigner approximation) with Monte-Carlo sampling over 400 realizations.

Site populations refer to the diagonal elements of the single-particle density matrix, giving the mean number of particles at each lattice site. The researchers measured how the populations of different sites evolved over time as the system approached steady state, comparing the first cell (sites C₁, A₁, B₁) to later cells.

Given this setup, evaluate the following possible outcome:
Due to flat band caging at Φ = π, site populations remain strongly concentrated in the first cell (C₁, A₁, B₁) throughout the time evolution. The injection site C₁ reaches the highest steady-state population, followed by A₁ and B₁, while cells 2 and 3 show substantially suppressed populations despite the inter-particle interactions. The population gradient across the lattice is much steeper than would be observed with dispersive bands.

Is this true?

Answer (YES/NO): NO